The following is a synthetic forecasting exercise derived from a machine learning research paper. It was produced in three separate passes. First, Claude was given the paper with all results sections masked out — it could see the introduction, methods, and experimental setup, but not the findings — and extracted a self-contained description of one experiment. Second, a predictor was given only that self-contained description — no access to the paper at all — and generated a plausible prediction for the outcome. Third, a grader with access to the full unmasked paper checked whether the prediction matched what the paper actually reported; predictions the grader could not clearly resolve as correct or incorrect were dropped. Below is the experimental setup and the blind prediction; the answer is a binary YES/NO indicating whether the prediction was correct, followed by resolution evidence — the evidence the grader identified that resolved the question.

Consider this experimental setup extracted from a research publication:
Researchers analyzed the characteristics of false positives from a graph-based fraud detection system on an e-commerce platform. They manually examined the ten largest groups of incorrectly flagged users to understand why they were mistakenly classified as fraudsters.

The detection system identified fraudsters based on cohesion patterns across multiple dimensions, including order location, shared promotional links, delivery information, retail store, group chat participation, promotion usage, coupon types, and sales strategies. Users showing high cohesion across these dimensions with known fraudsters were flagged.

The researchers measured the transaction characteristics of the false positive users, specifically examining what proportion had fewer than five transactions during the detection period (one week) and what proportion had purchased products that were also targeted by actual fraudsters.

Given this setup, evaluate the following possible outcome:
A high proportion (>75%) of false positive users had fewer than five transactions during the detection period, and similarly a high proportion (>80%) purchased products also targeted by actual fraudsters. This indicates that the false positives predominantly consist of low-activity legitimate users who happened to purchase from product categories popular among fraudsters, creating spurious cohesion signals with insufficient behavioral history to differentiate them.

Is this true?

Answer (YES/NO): YES